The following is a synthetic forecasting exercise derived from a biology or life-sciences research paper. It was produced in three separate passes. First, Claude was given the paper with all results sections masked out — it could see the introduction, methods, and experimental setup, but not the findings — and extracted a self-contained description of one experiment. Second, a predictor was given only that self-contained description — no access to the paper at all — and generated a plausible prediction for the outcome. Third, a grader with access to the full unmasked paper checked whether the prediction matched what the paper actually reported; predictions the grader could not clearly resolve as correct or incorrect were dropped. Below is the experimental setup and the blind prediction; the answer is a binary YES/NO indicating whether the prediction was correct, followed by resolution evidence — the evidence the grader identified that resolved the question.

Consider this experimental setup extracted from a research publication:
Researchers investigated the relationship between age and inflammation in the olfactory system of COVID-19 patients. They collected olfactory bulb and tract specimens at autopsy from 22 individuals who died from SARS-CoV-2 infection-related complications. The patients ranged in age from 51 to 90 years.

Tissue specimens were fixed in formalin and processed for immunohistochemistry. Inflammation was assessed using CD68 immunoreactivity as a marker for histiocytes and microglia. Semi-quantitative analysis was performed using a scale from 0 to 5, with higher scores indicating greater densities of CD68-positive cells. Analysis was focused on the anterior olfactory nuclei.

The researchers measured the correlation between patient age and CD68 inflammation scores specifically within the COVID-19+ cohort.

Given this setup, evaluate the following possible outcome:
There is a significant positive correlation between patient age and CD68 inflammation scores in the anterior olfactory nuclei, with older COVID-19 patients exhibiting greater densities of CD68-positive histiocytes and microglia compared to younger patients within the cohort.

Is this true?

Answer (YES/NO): NO